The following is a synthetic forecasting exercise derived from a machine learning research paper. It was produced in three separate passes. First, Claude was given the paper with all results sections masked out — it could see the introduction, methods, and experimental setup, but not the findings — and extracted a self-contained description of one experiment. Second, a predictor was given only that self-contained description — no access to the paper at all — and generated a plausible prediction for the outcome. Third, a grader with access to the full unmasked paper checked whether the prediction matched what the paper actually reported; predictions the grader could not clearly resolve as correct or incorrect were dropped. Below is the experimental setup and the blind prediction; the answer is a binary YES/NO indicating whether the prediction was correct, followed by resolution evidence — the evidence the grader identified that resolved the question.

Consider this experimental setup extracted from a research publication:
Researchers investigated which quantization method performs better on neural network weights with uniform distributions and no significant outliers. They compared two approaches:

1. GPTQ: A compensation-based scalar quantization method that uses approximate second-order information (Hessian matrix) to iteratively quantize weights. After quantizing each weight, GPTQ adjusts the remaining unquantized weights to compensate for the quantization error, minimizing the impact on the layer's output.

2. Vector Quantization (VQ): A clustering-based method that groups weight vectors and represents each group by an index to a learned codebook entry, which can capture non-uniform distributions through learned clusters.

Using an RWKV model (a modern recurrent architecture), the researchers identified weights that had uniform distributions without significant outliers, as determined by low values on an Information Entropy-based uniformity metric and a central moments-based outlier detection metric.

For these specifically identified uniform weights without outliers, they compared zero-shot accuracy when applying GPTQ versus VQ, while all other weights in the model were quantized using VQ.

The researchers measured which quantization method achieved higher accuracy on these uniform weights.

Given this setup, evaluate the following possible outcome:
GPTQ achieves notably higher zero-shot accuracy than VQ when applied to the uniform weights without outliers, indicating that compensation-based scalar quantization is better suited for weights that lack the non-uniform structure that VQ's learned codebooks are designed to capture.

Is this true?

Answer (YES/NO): YES